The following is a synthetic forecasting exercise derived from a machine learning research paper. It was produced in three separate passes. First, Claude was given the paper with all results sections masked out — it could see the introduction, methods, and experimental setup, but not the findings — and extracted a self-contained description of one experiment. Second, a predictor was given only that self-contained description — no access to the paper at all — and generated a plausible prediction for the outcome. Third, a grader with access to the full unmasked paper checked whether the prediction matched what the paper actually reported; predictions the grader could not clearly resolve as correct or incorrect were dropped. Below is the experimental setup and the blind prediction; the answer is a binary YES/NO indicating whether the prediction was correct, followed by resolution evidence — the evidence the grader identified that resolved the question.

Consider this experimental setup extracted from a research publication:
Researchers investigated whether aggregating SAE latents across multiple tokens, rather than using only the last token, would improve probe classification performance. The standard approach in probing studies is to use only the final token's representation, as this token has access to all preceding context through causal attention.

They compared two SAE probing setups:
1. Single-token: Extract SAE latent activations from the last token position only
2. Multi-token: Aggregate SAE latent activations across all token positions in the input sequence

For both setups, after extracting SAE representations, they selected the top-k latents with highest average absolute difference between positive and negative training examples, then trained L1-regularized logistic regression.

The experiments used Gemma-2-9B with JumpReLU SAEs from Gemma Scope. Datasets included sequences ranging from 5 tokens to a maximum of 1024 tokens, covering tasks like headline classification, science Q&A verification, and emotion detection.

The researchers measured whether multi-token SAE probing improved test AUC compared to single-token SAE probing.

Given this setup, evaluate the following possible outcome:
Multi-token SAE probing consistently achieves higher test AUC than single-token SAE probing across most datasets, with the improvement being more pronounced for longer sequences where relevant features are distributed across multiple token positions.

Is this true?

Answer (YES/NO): NO